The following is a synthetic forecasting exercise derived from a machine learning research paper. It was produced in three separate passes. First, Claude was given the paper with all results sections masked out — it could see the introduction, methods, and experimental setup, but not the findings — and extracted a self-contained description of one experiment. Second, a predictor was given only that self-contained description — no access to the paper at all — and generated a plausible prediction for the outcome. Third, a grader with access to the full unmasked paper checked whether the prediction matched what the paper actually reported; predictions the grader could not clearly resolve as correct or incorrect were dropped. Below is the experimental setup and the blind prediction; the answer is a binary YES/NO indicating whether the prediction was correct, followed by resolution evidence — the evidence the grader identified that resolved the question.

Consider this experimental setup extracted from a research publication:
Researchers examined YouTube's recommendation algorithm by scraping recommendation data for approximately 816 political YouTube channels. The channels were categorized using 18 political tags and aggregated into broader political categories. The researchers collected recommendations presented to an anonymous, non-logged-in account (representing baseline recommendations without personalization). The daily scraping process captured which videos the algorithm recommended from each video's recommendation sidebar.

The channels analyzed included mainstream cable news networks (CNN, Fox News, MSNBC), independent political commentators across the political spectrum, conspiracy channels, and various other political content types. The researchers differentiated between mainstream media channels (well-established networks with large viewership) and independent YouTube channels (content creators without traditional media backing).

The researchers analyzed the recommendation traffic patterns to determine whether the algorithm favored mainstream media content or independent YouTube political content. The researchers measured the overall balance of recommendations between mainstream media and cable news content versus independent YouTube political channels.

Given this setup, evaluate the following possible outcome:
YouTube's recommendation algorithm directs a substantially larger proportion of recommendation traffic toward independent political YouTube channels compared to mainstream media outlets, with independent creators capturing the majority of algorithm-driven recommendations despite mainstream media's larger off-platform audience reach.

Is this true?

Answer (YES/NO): NO